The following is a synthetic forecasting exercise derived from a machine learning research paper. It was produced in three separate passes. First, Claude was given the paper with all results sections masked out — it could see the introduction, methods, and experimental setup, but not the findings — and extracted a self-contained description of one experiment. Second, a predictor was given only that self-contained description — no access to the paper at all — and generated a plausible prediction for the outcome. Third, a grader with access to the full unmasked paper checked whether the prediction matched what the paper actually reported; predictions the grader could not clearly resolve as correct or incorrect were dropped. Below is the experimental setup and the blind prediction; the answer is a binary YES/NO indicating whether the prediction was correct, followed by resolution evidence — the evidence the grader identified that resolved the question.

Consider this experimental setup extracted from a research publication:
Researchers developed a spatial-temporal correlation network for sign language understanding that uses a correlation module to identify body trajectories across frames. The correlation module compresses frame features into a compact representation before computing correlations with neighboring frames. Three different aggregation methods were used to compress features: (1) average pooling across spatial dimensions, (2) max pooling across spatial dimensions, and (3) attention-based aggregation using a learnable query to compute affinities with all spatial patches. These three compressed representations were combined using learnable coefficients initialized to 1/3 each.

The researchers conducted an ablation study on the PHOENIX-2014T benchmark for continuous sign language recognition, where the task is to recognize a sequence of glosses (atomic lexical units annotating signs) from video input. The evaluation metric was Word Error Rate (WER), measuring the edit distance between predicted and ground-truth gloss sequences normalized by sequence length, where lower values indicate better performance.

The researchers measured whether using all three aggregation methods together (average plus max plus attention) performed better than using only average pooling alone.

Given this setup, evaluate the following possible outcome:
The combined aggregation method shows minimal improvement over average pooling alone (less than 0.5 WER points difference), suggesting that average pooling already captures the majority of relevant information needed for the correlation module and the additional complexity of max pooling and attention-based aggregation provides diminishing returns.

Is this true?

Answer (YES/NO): NO